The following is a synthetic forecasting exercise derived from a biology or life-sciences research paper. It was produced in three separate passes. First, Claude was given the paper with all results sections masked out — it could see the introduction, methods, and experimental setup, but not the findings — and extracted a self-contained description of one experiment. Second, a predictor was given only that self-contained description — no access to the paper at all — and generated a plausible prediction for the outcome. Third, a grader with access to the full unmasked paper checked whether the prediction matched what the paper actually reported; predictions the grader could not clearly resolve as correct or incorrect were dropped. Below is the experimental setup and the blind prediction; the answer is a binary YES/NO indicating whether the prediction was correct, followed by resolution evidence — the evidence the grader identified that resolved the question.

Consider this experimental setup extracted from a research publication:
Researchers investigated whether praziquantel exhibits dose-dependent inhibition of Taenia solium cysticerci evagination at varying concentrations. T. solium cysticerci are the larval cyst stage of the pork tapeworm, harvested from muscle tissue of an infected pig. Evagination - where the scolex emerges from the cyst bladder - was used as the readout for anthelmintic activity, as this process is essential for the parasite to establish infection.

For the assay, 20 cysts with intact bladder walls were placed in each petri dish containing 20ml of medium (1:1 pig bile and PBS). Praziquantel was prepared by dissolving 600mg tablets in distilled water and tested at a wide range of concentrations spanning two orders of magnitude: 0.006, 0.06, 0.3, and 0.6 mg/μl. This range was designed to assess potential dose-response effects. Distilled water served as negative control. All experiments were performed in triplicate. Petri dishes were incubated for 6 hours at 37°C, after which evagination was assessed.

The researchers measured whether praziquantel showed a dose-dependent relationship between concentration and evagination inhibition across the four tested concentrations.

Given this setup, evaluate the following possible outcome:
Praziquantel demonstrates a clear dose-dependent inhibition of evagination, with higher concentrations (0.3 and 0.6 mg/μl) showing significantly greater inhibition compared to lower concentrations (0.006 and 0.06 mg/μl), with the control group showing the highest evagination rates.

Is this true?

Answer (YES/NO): NO